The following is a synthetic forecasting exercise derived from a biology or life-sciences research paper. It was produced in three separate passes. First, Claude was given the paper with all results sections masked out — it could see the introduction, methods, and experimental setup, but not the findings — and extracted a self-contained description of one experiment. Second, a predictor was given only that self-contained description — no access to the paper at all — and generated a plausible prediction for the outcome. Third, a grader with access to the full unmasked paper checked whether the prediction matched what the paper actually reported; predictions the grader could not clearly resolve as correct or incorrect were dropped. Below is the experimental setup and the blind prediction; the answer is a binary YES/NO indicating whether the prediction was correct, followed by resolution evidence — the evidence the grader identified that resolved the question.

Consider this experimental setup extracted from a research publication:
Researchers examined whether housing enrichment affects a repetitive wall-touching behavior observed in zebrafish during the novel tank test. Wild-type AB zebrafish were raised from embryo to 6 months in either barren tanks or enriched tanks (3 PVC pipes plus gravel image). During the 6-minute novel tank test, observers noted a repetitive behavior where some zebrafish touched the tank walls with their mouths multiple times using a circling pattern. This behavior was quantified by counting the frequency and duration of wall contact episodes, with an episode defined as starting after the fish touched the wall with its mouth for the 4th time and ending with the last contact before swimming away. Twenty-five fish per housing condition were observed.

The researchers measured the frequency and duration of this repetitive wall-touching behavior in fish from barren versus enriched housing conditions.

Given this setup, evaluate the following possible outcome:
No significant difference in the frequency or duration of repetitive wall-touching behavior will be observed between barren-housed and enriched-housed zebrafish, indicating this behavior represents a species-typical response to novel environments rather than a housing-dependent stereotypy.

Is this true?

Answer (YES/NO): YES